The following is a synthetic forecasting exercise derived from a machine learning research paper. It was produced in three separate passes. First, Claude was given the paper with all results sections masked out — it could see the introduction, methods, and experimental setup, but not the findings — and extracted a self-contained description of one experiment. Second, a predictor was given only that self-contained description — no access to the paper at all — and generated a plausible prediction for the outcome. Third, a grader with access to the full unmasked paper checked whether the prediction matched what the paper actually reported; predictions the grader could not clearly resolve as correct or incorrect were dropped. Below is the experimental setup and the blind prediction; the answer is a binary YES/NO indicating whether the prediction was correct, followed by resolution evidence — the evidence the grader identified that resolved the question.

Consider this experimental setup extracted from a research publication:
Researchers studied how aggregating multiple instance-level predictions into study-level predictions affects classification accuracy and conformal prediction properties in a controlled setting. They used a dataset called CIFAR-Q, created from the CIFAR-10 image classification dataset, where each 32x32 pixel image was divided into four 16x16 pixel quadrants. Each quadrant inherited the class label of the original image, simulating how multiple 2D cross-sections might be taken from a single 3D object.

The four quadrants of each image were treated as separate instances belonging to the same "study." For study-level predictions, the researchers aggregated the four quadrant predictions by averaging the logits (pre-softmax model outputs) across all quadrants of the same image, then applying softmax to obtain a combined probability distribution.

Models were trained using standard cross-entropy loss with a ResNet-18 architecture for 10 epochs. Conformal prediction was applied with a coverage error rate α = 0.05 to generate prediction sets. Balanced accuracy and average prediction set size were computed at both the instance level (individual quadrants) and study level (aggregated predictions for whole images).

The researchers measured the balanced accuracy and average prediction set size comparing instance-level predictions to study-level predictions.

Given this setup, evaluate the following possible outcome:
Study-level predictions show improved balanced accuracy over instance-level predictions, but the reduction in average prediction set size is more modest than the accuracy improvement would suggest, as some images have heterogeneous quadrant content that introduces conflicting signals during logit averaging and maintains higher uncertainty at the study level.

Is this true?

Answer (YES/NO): NO